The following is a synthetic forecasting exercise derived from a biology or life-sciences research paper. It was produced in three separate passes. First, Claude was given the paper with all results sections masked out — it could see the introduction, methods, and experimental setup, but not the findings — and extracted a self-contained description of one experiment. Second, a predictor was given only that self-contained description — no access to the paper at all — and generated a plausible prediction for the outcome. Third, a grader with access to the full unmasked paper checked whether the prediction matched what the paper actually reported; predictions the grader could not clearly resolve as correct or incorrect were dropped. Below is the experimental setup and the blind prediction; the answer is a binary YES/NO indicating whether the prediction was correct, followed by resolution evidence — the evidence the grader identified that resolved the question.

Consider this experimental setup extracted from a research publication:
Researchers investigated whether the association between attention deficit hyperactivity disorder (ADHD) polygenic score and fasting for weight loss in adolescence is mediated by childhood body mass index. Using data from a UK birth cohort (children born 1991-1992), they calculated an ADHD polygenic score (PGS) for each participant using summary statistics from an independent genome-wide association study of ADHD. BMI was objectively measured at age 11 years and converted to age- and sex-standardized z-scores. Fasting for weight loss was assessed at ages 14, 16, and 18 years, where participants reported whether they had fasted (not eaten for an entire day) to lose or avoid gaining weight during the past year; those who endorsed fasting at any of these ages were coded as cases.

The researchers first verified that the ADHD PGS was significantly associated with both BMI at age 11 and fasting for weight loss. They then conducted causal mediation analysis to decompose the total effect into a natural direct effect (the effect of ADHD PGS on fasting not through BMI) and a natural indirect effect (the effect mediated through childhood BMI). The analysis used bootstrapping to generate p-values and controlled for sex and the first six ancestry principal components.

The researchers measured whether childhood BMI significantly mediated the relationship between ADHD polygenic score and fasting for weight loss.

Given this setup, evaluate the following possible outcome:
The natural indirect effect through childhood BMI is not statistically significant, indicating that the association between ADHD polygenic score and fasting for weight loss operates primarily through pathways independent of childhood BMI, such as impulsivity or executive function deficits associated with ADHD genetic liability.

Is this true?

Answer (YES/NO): NO